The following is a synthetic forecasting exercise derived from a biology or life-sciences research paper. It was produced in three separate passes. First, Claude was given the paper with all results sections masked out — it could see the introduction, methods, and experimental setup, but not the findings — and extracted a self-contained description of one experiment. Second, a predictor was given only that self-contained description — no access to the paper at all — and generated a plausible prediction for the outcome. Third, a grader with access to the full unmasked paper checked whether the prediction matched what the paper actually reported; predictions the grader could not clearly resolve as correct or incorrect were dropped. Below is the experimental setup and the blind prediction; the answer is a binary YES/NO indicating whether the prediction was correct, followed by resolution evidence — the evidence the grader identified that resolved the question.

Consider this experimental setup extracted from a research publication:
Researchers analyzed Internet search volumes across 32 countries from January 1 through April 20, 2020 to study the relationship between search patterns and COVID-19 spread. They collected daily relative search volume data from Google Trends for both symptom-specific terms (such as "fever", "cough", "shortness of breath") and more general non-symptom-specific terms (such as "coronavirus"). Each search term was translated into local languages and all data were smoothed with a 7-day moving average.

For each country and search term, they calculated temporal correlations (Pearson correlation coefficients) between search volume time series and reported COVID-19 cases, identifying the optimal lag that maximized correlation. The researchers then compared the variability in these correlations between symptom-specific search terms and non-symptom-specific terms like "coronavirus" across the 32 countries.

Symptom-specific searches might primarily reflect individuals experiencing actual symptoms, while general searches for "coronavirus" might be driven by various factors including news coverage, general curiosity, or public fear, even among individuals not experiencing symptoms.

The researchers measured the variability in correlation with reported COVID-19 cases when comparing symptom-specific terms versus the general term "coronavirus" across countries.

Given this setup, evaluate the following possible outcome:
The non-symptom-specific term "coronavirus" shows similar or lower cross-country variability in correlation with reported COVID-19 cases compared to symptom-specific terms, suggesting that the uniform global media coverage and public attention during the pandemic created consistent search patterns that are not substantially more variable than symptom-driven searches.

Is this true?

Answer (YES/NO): NO